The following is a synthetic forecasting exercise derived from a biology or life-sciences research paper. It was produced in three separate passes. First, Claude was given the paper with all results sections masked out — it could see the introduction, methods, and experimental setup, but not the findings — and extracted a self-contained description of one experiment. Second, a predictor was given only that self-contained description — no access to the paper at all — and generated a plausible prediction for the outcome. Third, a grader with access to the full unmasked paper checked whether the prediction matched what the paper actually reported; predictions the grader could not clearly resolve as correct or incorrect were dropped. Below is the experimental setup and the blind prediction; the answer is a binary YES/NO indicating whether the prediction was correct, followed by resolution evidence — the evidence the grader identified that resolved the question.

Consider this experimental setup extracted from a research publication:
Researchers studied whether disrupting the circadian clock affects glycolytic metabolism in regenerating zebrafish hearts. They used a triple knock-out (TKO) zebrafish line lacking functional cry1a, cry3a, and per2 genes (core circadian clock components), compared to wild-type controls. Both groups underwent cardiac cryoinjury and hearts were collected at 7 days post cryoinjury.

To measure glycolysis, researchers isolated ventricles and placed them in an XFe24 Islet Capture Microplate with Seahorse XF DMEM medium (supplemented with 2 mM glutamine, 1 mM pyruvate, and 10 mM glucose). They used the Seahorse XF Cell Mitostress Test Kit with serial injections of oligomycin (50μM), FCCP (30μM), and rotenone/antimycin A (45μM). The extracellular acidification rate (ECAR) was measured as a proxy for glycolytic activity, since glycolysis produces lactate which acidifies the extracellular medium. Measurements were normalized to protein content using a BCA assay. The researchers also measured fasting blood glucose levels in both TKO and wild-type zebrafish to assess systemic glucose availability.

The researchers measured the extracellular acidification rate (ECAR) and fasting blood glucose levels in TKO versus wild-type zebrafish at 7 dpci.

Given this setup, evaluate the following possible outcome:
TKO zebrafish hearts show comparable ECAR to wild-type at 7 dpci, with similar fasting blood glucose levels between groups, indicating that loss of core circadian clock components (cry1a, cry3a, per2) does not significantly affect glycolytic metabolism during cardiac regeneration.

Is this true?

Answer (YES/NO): NO